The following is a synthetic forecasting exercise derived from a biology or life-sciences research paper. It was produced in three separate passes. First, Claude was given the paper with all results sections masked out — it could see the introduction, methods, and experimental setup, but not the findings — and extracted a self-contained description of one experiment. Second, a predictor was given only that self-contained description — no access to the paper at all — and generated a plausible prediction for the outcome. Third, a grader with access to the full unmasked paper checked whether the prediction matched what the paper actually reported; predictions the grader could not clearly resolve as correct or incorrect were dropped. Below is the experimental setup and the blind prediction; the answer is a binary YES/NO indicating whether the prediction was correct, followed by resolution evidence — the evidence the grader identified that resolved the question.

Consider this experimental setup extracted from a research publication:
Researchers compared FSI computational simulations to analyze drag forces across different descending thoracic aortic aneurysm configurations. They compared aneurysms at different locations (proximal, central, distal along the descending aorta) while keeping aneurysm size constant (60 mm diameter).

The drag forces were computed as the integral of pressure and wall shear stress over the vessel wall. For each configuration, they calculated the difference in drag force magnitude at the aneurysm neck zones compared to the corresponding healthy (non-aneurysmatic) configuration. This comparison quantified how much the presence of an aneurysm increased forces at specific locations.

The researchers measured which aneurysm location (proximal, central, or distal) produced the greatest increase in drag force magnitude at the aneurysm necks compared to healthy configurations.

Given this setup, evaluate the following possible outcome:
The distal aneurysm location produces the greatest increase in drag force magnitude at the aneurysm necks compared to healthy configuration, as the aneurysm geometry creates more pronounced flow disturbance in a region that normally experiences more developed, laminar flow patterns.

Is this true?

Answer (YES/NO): YES